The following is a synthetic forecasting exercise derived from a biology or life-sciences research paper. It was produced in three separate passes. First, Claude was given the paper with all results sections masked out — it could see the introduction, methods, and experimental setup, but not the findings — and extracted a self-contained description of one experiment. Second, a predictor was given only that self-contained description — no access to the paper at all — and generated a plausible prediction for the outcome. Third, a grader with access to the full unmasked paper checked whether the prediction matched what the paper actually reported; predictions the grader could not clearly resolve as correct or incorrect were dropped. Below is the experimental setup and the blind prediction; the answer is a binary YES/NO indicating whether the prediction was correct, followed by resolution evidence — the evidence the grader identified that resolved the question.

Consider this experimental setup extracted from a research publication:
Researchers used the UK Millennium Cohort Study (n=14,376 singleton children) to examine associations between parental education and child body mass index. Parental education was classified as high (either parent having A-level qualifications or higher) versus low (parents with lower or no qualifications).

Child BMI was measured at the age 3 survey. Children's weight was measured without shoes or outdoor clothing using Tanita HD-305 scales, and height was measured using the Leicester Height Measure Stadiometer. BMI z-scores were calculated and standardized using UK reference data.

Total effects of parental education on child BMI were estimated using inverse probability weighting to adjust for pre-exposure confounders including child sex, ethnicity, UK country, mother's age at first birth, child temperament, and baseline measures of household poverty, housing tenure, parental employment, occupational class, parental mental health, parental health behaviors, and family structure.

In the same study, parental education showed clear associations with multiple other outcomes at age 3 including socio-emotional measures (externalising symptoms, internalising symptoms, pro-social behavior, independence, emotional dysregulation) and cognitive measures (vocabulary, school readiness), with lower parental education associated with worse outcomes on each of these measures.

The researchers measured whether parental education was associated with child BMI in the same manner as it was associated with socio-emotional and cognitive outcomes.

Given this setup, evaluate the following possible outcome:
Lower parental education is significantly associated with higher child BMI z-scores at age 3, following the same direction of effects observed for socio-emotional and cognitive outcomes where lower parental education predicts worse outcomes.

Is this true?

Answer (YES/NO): NO